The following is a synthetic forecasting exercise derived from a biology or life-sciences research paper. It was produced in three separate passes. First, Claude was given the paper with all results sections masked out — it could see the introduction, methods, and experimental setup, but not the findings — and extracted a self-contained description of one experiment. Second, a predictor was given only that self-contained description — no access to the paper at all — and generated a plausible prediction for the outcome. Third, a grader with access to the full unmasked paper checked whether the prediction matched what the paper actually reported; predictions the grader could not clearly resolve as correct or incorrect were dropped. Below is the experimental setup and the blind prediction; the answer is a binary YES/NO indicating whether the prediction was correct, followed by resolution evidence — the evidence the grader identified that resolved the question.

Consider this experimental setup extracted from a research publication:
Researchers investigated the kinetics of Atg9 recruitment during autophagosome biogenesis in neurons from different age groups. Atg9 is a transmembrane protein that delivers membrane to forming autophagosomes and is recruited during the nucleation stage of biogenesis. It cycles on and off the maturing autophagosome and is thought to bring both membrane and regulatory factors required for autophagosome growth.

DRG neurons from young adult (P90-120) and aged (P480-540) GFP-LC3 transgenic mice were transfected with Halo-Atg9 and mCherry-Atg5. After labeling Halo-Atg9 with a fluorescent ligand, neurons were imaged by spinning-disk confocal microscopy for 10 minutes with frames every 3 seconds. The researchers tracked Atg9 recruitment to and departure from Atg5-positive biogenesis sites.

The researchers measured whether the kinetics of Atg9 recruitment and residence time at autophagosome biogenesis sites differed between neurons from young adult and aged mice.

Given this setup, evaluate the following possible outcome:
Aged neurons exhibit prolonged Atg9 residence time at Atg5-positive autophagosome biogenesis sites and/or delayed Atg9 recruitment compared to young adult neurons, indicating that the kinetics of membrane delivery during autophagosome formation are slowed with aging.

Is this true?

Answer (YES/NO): YES